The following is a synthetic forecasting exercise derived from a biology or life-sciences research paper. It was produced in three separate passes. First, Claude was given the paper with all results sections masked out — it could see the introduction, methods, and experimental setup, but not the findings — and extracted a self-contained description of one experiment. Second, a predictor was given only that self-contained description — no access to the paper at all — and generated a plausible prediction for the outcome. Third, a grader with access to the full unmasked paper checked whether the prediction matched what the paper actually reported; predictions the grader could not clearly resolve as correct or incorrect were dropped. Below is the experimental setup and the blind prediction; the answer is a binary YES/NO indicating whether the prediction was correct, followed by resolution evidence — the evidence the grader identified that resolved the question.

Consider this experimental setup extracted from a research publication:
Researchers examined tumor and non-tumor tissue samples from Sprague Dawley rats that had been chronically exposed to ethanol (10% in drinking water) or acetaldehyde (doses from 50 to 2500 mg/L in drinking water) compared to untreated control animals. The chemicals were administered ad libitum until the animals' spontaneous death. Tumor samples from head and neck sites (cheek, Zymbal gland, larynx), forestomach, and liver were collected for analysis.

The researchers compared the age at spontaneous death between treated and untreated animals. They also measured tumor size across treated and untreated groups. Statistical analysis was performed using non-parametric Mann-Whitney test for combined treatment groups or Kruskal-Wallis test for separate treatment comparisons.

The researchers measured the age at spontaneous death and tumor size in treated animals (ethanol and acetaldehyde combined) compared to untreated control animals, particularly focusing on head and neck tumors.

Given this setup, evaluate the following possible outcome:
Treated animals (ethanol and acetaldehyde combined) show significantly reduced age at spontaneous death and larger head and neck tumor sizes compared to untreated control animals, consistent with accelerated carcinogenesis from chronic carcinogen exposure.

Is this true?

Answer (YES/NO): YES